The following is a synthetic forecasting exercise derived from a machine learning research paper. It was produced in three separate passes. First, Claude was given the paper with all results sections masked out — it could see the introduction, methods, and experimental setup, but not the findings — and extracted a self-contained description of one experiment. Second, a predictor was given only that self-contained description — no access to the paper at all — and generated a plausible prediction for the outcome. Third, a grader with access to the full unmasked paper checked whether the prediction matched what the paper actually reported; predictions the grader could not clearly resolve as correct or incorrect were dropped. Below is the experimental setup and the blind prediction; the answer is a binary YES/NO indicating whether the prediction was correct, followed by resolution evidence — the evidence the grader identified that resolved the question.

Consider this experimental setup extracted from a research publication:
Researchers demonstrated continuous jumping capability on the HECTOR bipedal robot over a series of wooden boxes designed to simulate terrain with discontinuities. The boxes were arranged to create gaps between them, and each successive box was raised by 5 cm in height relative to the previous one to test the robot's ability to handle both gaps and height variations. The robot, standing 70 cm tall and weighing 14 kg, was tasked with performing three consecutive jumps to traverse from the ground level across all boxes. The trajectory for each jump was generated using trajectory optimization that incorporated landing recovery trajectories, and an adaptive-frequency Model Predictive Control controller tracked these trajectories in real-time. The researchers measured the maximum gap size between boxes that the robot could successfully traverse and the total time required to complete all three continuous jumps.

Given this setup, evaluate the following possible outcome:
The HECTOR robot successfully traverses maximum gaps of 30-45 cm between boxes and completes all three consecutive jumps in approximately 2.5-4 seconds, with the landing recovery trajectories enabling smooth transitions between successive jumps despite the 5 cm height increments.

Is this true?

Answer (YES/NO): NO